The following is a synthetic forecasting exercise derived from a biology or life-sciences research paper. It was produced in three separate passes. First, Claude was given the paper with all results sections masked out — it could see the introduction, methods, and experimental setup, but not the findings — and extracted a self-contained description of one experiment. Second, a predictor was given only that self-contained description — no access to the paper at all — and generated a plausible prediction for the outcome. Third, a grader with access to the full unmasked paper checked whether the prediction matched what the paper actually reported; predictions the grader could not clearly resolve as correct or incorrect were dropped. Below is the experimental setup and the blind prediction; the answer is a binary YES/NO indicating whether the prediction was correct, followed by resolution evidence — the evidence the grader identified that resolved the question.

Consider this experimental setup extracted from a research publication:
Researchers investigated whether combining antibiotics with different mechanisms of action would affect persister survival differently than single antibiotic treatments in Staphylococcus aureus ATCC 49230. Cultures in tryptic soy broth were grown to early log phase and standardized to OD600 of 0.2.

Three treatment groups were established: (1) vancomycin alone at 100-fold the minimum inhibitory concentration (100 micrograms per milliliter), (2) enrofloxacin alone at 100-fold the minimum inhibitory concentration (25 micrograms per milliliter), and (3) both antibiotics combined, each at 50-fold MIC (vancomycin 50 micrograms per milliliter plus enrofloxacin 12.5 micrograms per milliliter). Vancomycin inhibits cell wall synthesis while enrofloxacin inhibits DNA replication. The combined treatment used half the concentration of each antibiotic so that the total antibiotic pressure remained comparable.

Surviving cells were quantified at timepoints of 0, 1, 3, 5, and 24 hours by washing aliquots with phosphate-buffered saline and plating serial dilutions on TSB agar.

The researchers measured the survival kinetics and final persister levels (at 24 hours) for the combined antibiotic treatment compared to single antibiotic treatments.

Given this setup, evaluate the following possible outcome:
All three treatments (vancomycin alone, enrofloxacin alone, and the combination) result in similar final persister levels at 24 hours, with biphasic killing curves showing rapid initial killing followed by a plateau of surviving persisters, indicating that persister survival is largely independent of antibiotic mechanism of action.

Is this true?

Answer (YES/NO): NO